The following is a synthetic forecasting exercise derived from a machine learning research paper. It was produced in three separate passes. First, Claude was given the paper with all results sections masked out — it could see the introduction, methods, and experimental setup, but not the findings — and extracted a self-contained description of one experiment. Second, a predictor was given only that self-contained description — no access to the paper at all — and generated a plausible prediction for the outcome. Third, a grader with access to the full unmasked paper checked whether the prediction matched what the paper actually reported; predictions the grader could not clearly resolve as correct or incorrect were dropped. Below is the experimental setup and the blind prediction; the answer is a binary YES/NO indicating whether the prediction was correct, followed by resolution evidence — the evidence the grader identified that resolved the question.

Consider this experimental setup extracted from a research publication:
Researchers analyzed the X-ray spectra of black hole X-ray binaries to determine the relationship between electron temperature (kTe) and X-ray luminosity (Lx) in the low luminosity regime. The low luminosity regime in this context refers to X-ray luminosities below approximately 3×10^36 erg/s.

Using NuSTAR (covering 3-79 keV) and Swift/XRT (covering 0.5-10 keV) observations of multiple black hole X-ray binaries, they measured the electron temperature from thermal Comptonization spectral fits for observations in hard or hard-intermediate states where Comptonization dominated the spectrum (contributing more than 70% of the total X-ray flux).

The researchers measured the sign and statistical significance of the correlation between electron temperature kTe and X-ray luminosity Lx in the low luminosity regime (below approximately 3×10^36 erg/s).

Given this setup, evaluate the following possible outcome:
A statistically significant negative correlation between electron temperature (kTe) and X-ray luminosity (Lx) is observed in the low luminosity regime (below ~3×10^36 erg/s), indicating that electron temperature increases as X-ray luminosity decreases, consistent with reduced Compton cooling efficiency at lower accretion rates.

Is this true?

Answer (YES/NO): NO